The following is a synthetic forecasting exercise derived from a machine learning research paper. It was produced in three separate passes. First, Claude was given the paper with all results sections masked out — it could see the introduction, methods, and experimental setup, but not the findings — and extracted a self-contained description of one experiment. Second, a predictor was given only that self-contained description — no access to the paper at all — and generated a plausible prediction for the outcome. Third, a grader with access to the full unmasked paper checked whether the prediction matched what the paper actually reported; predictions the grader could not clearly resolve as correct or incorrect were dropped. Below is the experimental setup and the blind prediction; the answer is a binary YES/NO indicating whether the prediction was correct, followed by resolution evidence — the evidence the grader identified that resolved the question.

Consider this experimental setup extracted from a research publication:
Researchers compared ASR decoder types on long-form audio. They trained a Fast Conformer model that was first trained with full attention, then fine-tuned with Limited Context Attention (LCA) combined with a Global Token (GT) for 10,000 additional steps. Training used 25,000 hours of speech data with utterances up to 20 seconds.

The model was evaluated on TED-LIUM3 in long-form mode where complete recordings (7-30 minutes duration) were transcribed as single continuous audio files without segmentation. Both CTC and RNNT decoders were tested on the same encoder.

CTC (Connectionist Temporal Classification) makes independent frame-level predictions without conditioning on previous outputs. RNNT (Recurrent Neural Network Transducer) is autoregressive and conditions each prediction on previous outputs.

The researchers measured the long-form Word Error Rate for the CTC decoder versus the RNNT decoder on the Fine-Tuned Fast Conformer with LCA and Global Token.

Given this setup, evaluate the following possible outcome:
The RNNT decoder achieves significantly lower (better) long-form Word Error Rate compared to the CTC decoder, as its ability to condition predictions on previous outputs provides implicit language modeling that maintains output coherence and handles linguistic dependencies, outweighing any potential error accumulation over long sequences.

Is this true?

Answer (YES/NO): YES